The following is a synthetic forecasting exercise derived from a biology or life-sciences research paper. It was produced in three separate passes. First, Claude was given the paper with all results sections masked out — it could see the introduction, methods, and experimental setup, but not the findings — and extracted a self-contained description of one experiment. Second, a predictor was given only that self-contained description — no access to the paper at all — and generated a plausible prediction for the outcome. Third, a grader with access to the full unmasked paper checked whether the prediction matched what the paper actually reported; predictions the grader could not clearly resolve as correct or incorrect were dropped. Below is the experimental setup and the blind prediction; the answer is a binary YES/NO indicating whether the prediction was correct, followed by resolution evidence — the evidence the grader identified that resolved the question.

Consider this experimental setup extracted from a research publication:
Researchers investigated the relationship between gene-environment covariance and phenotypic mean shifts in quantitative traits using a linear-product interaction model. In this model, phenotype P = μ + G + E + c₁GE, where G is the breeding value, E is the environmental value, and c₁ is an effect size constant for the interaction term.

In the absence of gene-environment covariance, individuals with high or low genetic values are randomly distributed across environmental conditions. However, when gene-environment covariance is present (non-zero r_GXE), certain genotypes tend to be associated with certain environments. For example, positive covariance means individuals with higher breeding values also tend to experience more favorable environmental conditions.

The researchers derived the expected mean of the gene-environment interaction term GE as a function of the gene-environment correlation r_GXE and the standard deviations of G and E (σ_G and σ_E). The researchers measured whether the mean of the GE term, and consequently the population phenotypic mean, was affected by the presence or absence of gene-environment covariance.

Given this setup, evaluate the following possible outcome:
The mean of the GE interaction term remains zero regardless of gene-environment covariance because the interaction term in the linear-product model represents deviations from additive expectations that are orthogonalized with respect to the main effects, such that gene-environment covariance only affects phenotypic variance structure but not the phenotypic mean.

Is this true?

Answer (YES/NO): NO